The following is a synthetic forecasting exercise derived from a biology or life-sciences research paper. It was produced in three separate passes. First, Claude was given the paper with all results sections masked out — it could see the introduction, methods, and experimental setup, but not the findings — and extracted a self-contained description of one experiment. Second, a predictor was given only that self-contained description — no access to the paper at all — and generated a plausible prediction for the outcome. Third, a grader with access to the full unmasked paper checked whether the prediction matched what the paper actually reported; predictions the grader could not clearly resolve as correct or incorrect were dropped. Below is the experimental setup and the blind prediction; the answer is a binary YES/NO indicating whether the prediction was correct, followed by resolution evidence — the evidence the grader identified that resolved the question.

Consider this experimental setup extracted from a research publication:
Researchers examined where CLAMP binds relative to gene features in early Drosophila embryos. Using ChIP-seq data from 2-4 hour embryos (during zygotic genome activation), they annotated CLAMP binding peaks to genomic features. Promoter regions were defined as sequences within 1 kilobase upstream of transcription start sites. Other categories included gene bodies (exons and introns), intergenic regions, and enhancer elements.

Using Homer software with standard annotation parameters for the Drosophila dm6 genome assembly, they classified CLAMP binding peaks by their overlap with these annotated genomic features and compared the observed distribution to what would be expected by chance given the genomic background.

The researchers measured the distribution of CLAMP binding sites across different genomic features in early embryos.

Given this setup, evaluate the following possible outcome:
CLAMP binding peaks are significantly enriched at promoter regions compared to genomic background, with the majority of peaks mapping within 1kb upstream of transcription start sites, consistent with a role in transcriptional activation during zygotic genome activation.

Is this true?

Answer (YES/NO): NO